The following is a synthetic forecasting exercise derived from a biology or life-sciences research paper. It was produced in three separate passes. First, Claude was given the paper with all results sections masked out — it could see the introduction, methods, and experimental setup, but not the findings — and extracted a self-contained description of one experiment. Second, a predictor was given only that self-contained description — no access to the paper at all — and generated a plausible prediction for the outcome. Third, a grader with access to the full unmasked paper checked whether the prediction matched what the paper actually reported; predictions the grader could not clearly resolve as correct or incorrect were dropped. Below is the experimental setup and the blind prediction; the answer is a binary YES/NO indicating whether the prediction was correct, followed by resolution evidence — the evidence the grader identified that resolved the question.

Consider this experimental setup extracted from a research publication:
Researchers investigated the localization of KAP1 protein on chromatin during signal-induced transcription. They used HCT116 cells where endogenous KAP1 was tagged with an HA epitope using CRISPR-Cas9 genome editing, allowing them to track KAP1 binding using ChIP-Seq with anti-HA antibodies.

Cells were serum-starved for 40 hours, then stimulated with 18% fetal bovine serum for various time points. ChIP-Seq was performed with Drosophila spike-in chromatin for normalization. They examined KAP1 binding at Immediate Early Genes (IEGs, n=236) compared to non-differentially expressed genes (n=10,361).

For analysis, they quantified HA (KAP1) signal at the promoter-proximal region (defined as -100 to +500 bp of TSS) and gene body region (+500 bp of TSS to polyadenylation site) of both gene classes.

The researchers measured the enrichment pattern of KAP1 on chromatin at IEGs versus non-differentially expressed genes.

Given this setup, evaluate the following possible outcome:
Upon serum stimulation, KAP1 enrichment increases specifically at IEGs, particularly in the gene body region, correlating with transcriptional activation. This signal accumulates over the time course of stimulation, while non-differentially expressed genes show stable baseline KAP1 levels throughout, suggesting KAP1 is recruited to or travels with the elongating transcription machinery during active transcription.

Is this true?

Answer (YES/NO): NO